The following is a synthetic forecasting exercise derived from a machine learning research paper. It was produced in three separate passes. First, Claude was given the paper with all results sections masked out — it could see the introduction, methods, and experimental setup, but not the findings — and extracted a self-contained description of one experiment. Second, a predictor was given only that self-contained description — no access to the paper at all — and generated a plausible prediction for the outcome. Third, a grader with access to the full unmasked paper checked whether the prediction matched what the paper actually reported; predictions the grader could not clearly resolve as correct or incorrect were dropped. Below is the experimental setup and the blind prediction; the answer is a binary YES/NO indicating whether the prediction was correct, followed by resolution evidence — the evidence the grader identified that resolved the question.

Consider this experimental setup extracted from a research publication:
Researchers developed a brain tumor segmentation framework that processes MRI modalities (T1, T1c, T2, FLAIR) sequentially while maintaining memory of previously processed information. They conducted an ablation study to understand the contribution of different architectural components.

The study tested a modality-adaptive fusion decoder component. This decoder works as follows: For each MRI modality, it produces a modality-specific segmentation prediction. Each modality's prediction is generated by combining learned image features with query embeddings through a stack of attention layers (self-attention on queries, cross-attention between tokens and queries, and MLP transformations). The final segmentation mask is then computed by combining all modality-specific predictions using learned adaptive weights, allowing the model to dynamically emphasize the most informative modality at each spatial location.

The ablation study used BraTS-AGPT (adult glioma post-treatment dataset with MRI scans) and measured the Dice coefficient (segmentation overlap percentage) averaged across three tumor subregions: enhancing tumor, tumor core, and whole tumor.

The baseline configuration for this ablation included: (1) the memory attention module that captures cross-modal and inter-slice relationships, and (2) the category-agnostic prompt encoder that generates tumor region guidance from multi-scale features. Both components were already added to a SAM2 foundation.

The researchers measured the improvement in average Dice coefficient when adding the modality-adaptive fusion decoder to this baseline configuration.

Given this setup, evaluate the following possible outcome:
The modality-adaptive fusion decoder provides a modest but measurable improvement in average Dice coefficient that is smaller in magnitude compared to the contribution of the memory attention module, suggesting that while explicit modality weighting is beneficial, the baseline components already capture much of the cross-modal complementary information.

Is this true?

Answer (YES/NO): NO